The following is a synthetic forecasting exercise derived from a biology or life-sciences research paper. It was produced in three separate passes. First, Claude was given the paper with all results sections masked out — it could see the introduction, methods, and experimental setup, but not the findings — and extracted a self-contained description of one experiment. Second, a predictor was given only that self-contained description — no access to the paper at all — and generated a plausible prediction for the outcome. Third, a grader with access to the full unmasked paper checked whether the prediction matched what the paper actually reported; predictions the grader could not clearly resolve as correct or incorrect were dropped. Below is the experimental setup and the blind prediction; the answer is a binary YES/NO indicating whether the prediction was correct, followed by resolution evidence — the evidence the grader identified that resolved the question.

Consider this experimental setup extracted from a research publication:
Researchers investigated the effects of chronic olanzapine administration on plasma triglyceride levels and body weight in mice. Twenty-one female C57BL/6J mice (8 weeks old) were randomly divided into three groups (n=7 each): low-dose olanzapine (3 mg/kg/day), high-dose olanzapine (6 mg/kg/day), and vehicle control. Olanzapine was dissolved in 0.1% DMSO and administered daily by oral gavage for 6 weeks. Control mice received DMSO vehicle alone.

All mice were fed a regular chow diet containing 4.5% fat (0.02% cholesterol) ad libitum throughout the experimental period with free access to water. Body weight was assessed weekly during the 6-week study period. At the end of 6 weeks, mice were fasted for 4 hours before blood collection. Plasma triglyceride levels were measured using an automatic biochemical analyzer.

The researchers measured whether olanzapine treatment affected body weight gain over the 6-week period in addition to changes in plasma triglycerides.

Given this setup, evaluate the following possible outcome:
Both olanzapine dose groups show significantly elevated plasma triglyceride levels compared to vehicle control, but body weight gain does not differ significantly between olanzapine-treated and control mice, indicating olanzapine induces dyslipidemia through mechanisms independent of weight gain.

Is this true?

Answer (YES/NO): NO